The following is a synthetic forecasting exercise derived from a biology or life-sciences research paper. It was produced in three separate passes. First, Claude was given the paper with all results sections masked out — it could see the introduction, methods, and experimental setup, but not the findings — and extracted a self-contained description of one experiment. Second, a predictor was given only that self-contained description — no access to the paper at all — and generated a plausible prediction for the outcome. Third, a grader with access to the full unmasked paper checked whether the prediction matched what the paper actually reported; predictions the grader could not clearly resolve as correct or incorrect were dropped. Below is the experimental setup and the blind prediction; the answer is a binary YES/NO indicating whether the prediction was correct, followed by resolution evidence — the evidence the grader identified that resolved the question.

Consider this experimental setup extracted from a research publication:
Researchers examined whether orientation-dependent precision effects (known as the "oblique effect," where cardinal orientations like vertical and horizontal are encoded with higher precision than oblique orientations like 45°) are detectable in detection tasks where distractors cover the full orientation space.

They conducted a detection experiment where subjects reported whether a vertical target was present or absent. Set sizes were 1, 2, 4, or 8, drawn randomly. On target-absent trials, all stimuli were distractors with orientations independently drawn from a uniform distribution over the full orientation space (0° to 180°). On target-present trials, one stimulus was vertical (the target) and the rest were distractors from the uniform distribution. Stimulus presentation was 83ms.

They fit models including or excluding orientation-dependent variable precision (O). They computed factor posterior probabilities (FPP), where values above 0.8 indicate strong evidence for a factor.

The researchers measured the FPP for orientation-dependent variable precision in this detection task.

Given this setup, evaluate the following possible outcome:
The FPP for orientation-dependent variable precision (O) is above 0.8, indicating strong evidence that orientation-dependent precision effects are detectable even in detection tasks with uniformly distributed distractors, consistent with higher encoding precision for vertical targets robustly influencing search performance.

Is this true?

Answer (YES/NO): NO